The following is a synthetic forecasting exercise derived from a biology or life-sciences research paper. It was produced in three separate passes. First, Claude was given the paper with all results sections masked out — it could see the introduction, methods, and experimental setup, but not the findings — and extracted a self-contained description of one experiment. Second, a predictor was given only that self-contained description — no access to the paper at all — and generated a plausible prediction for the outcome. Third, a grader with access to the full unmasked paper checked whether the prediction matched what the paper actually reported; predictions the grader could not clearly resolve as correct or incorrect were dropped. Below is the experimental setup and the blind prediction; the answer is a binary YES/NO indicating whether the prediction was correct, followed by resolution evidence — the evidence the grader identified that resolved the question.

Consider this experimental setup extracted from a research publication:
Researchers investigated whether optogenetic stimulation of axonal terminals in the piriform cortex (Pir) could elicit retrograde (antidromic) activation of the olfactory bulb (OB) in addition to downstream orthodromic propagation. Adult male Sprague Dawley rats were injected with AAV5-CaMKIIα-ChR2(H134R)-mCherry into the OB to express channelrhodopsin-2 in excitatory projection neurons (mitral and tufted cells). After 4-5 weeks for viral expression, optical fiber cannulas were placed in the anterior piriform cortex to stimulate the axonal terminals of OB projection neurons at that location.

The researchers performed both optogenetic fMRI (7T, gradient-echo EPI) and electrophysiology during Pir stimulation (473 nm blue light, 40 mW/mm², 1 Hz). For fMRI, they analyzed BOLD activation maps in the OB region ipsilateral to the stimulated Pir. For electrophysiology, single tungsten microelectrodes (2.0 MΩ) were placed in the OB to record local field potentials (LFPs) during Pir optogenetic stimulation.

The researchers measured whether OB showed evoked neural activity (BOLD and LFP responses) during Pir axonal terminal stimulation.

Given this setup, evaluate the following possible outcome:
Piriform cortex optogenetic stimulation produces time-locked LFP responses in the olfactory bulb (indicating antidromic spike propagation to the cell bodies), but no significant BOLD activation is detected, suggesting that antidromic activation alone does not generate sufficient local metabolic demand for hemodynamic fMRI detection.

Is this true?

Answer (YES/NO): NO